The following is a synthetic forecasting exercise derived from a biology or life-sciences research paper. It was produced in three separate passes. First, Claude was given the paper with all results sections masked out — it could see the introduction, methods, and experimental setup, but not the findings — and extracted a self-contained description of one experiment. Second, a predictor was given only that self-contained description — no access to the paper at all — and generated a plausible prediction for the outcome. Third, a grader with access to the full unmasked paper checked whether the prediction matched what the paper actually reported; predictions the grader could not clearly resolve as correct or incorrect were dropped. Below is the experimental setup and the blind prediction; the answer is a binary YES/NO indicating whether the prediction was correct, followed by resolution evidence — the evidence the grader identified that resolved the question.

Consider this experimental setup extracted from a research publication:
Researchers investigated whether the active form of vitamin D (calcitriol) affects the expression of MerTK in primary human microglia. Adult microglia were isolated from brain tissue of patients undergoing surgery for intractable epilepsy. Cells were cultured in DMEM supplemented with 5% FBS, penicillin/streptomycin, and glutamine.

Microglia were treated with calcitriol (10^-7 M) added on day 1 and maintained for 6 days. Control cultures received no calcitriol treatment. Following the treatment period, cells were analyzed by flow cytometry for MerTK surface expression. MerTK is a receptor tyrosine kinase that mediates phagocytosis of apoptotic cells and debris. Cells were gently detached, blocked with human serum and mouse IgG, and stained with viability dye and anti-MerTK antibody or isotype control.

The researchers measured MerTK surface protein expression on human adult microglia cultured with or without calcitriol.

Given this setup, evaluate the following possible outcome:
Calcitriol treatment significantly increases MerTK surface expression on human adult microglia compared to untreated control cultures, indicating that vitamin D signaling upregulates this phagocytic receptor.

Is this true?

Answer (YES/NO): NO